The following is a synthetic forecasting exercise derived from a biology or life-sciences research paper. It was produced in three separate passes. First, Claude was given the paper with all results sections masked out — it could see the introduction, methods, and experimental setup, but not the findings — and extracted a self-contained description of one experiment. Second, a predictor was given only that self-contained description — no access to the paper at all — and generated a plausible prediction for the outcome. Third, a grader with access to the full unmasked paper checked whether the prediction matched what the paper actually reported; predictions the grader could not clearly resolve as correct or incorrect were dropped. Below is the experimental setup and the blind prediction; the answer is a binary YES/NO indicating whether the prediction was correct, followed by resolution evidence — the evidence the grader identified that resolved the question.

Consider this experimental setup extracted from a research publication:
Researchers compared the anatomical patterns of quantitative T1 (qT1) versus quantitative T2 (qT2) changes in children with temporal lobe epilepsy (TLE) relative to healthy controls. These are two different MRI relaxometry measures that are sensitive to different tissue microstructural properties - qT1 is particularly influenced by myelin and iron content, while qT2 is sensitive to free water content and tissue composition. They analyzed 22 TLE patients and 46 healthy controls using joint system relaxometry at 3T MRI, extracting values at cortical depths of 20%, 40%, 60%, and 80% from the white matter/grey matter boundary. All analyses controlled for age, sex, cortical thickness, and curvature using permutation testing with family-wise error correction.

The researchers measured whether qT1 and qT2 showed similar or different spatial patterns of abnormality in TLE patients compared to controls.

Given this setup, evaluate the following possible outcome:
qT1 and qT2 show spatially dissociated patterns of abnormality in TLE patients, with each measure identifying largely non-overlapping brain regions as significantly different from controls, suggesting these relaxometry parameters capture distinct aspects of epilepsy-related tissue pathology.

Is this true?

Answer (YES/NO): NO